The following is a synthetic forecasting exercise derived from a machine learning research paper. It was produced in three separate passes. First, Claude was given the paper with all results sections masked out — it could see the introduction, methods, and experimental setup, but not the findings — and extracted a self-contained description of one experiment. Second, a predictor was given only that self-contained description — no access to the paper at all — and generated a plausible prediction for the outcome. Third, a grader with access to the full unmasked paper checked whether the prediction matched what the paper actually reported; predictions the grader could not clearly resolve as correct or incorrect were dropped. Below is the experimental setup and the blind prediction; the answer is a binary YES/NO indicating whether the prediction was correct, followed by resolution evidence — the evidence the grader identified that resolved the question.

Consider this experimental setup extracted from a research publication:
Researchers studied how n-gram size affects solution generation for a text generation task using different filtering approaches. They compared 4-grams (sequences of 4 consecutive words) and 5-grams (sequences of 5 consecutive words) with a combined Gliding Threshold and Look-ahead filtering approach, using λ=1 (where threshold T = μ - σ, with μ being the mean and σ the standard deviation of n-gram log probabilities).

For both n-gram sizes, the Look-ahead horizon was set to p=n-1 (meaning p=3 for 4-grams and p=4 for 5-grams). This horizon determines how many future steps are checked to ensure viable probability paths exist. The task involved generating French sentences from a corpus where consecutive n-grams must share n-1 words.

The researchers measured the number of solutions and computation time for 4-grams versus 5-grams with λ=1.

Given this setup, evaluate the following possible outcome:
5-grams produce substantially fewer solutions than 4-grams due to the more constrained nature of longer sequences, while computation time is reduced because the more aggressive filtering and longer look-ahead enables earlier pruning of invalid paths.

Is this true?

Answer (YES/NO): YES